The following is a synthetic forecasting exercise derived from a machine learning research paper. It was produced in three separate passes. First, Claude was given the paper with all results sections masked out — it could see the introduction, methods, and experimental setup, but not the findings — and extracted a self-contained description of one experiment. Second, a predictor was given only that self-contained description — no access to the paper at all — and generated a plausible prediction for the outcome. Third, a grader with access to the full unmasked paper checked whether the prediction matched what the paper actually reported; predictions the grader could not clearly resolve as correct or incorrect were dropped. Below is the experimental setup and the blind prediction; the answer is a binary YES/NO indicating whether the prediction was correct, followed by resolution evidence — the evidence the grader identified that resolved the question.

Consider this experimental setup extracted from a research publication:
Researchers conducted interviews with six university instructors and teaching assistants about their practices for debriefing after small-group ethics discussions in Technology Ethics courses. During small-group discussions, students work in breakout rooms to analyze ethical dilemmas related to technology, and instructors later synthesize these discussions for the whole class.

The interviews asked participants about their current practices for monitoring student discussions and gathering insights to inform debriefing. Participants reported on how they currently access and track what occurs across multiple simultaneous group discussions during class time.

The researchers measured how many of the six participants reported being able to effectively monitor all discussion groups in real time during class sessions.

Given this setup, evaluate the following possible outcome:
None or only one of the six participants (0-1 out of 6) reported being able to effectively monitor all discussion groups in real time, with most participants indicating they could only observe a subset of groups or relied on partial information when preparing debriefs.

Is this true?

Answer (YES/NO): YES